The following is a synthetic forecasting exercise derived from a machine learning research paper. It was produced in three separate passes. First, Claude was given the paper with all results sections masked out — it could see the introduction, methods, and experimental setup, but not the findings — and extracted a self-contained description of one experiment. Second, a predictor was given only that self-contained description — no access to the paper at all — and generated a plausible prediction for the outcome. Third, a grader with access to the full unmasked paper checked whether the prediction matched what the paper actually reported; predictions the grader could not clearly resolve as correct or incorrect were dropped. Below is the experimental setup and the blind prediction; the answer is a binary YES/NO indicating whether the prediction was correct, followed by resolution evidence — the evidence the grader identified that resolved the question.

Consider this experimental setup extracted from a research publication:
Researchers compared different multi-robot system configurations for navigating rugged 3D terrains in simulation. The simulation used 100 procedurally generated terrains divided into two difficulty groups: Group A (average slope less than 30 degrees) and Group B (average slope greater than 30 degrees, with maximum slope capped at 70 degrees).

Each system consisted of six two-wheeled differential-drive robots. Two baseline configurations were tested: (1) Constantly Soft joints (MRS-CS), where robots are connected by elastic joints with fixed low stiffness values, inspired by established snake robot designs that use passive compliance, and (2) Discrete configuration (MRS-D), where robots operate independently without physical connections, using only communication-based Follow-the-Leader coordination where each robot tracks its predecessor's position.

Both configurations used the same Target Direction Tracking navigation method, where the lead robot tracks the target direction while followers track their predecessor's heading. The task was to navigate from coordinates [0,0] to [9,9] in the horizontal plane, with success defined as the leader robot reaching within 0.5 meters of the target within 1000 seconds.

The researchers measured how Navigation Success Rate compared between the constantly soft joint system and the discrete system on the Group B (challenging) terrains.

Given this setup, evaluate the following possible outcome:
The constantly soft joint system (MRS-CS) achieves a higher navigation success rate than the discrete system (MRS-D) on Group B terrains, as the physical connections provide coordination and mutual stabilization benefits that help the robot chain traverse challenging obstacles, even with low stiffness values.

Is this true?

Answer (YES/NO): YES